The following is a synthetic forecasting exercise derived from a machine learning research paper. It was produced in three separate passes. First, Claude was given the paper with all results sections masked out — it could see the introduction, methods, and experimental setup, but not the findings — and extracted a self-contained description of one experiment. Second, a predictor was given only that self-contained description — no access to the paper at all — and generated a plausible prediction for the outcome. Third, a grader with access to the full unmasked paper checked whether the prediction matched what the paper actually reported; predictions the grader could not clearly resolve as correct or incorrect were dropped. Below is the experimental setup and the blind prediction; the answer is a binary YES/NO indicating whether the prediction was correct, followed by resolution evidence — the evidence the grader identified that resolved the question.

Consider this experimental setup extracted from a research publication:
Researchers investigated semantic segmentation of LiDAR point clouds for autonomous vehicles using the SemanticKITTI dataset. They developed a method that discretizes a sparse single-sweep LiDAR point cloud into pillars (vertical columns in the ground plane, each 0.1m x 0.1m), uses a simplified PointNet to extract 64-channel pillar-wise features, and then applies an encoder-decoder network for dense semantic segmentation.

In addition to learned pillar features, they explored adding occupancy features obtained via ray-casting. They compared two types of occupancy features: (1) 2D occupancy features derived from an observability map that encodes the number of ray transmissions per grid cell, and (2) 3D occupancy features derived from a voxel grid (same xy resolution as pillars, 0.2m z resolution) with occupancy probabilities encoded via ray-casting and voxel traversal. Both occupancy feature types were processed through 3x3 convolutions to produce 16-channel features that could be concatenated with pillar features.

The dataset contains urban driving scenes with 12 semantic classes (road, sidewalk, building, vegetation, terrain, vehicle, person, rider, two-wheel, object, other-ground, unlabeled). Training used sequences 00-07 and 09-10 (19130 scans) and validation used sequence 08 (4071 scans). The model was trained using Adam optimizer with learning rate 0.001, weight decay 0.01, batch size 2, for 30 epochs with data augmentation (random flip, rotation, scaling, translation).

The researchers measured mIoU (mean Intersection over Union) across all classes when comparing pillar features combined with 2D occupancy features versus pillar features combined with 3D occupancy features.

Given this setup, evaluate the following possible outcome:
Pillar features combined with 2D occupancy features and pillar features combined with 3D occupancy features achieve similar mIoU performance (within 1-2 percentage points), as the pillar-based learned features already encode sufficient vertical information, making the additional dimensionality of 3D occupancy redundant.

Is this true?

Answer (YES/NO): YES